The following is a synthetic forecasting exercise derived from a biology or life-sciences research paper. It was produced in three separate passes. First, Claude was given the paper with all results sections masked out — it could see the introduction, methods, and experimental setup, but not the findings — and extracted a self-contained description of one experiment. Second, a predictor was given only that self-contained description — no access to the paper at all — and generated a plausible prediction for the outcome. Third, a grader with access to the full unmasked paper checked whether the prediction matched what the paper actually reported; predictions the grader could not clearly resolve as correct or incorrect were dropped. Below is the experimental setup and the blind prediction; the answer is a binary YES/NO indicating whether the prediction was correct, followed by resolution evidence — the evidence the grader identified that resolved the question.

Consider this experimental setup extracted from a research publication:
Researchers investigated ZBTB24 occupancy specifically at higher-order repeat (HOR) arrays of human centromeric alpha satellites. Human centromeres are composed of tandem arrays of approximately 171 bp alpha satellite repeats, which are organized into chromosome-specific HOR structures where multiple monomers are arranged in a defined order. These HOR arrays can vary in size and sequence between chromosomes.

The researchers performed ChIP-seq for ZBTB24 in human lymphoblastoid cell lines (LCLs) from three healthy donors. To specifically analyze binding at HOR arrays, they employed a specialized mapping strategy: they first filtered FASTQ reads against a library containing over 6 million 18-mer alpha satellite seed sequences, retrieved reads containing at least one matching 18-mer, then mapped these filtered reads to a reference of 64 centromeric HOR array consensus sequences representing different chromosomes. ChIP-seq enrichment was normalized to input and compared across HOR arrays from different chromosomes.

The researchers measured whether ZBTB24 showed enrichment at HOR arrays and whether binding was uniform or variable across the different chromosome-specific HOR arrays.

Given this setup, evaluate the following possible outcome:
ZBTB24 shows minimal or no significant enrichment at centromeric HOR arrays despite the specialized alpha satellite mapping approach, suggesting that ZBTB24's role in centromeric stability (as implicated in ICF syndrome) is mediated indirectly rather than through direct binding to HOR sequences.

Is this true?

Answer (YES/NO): NO